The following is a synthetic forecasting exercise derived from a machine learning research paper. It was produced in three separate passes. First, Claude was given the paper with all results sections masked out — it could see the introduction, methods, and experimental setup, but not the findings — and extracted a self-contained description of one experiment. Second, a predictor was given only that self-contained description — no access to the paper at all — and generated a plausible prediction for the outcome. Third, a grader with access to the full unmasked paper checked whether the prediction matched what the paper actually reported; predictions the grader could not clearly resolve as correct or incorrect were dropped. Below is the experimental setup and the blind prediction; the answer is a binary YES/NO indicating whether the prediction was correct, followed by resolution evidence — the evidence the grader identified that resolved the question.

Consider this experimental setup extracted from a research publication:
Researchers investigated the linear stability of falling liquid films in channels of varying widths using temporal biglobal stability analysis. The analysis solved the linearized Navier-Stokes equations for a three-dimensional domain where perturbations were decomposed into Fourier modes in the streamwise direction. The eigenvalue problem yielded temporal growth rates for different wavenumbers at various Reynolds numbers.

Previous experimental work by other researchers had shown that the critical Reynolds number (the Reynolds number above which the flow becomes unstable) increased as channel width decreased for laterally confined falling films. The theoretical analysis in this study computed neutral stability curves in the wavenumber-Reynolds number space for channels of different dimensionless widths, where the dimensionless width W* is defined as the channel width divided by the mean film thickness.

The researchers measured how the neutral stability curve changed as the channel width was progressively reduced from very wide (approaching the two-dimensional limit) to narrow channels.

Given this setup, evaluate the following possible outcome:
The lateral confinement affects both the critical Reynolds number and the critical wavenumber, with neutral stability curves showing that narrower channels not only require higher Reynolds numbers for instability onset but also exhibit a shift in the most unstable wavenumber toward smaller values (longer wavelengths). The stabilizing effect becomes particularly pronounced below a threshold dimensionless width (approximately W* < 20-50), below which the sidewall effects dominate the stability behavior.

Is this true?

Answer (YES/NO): NO